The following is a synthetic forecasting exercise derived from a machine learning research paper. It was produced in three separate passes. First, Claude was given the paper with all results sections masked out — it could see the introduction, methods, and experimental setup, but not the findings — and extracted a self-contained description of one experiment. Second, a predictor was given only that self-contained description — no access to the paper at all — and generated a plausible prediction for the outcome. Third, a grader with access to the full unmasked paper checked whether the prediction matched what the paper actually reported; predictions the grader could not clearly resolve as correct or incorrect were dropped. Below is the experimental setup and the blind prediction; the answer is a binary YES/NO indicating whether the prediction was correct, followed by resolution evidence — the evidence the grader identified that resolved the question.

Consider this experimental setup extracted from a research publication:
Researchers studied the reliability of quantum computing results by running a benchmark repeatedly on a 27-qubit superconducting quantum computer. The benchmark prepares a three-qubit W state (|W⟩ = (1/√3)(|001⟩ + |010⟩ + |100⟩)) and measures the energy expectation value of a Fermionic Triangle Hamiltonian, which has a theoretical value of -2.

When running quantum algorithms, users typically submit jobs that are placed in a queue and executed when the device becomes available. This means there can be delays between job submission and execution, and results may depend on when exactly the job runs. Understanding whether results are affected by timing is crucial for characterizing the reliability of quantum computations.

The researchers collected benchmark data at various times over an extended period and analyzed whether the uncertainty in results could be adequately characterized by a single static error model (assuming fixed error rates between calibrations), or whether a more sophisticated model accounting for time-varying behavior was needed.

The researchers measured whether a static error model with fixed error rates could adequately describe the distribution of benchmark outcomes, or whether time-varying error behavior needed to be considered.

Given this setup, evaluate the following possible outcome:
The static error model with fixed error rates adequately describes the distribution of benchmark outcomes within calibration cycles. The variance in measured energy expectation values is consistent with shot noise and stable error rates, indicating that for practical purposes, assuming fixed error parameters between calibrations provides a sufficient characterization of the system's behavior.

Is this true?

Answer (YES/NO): NO